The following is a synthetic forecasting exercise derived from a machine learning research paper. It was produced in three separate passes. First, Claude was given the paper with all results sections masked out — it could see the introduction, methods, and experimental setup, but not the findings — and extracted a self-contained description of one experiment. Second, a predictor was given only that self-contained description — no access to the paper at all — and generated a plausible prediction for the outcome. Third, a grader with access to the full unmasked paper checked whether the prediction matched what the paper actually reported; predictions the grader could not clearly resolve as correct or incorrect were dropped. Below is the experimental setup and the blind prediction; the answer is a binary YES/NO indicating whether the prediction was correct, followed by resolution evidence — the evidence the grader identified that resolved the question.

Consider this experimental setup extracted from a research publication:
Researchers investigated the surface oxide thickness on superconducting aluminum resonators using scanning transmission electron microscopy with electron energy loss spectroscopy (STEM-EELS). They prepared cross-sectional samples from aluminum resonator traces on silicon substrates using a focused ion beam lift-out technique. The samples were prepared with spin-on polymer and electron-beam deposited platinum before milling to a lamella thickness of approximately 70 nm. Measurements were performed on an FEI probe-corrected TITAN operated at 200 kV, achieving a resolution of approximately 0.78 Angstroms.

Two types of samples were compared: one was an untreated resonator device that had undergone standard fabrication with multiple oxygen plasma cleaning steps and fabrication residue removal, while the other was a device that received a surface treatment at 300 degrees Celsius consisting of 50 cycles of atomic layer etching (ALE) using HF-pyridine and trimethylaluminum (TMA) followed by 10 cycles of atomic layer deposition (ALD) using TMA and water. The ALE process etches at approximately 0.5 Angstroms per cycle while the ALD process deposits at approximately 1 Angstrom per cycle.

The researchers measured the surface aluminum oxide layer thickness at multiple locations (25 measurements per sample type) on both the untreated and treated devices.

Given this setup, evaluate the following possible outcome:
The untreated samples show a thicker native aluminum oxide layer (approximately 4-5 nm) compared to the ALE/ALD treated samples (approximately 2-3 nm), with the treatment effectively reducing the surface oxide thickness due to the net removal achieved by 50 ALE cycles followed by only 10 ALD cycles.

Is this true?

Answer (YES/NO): NO